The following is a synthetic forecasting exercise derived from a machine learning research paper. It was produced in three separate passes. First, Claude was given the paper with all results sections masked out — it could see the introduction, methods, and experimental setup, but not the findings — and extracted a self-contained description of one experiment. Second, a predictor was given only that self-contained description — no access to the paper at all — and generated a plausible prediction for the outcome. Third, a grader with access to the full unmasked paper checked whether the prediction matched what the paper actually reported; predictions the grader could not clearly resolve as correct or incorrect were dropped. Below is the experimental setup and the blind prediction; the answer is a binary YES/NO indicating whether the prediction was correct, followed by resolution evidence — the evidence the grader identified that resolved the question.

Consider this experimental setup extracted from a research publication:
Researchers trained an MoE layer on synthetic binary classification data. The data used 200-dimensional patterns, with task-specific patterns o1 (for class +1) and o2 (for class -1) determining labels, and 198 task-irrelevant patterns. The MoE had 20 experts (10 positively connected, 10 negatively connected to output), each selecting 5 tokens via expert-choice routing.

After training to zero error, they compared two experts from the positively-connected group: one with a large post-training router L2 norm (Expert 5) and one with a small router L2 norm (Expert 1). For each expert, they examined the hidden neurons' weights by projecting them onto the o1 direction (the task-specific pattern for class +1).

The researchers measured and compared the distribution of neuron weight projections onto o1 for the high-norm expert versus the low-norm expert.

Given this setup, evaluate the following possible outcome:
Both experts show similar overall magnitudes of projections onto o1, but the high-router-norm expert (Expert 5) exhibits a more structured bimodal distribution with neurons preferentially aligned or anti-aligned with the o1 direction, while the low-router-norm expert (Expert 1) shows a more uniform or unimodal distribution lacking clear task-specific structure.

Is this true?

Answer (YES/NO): NO